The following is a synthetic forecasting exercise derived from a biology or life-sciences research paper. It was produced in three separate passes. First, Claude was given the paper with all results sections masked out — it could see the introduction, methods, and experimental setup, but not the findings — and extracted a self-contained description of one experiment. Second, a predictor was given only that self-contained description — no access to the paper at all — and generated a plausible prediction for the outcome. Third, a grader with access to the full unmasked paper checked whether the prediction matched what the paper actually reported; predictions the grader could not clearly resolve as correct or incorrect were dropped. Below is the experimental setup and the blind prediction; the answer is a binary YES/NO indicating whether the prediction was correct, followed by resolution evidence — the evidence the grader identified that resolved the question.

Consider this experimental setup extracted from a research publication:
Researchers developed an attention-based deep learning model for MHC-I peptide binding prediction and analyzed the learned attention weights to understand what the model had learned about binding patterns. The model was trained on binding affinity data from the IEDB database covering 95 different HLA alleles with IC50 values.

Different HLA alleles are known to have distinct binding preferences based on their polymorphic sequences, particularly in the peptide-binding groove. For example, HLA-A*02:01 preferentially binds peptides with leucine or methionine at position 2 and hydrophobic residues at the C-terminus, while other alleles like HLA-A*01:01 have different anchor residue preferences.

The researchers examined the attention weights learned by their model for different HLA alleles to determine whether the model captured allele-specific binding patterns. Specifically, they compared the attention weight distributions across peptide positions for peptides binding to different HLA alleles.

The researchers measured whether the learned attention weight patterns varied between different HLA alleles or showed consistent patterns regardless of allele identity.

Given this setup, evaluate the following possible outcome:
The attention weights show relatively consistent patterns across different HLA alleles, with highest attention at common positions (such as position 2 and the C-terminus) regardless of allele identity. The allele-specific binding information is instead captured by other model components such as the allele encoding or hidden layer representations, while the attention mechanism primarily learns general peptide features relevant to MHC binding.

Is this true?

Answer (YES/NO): YES